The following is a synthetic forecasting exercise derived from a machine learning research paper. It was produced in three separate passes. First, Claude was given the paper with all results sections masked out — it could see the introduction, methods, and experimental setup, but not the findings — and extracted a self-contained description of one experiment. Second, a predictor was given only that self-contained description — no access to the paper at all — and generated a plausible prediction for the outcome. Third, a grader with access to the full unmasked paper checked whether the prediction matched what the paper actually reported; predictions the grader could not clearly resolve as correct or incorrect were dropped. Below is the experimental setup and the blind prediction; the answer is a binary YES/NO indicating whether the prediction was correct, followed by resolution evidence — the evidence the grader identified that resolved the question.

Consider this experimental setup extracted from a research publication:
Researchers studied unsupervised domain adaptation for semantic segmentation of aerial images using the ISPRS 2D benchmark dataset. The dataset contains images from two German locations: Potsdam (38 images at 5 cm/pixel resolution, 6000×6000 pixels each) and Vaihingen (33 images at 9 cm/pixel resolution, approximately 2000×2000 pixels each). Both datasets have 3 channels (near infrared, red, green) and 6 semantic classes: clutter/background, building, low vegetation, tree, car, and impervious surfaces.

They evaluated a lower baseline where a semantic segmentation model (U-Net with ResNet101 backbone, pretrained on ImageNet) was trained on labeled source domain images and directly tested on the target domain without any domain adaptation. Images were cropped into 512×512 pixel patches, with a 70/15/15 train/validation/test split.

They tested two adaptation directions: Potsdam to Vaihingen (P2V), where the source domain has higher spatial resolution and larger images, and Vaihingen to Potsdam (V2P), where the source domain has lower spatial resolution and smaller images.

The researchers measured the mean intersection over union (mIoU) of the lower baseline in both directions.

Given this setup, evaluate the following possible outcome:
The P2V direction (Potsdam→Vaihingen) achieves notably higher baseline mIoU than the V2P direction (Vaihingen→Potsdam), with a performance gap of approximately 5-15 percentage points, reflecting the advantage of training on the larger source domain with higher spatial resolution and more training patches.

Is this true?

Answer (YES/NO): NO